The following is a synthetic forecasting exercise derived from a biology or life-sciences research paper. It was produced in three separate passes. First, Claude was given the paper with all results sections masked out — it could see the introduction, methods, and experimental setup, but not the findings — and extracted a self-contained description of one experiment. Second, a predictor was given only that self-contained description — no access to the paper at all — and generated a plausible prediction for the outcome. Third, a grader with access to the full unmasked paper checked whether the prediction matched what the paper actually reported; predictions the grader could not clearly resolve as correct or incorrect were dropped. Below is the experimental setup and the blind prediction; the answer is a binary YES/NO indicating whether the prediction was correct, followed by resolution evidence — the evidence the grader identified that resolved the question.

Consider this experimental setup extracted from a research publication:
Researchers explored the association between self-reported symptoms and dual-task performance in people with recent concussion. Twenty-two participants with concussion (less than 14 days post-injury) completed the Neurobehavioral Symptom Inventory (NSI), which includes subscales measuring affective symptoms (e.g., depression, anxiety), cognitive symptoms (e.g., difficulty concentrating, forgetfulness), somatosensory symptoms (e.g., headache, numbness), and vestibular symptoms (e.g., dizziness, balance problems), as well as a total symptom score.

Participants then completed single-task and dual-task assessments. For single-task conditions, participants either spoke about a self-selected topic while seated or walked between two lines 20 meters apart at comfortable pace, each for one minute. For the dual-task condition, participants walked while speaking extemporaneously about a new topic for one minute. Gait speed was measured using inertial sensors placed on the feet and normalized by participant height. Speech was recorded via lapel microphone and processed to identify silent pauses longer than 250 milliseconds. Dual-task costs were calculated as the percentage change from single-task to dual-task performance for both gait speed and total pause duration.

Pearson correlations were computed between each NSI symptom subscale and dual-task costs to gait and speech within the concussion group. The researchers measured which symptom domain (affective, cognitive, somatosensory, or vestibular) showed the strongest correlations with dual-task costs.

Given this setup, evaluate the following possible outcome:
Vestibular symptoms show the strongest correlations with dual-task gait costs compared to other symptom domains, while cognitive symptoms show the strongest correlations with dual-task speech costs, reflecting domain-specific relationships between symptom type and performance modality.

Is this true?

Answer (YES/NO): NO